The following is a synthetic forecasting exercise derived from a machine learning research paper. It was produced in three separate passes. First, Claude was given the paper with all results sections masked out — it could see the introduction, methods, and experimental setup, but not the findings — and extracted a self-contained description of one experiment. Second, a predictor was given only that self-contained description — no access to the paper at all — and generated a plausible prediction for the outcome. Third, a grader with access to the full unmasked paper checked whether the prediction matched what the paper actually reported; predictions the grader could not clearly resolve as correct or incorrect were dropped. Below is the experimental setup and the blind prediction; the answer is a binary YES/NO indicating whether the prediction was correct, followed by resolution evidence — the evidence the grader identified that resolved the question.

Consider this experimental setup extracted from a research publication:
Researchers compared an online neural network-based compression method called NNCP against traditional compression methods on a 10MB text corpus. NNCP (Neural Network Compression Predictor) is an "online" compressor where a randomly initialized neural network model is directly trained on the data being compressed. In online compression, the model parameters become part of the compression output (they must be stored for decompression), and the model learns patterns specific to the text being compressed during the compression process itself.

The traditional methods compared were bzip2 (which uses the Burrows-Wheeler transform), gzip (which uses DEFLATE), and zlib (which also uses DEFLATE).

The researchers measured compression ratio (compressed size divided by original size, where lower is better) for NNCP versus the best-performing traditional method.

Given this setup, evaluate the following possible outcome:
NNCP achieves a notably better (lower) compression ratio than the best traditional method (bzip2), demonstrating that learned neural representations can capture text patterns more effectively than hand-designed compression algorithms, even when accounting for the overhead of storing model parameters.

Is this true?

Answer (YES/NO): YES